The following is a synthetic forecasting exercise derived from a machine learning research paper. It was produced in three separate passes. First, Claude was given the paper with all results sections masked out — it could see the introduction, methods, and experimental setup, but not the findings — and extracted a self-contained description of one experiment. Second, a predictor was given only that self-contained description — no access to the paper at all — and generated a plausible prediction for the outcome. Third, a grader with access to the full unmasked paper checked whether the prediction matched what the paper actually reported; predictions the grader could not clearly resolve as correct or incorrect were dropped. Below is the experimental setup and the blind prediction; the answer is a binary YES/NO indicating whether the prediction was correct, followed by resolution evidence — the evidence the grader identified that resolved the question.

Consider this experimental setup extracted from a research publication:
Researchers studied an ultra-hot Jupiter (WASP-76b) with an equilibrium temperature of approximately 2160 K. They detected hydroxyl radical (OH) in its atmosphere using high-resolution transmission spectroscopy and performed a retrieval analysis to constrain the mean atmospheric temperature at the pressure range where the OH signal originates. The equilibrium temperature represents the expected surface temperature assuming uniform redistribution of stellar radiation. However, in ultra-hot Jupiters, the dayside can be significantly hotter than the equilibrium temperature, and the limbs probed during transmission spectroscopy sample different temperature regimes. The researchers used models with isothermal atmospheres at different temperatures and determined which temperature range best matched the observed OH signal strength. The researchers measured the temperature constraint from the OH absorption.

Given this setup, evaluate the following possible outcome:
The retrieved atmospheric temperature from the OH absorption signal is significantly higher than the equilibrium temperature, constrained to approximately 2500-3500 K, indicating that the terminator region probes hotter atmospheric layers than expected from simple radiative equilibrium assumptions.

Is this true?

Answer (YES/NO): NO